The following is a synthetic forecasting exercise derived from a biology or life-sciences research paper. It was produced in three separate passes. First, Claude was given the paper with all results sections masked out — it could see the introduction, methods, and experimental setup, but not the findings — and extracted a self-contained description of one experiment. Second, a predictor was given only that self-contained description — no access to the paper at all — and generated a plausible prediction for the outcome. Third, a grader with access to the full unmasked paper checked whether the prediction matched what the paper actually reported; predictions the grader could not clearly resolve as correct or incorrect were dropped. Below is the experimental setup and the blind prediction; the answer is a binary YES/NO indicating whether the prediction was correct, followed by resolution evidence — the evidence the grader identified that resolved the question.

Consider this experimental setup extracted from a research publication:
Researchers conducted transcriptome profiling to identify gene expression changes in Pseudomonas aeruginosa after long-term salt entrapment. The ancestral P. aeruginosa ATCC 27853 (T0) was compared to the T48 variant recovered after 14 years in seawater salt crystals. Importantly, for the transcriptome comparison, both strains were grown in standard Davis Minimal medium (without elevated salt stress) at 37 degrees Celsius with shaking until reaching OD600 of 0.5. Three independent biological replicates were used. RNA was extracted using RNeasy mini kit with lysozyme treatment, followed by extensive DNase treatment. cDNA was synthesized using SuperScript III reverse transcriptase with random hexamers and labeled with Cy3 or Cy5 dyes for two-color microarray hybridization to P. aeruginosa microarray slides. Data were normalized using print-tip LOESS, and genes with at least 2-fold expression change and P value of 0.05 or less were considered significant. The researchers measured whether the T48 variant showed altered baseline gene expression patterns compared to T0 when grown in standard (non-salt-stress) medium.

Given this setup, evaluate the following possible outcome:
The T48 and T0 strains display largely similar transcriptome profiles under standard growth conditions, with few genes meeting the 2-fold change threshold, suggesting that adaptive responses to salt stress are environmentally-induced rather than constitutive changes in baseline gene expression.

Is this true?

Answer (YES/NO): NO